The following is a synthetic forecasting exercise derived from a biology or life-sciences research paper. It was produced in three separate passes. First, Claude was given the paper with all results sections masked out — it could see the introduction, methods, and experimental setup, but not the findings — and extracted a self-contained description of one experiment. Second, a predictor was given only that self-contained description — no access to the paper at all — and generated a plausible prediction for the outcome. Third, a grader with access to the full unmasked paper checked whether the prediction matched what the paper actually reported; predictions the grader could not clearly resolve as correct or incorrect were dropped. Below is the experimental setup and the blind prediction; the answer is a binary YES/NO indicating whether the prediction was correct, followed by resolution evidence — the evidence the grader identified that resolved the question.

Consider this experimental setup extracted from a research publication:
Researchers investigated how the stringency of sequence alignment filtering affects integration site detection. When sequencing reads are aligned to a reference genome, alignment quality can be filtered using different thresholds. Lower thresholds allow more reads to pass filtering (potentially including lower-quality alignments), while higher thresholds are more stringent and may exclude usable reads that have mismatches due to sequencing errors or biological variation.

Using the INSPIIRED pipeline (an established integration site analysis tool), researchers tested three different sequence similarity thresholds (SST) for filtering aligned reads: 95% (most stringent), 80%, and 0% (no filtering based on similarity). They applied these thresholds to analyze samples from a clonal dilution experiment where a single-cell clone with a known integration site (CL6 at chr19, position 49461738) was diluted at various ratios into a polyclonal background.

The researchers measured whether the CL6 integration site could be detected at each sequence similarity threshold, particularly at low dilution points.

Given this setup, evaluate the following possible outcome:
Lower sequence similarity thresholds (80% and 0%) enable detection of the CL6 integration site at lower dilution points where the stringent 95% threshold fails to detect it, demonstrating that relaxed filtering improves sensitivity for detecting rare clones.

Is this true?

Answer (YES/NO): NO